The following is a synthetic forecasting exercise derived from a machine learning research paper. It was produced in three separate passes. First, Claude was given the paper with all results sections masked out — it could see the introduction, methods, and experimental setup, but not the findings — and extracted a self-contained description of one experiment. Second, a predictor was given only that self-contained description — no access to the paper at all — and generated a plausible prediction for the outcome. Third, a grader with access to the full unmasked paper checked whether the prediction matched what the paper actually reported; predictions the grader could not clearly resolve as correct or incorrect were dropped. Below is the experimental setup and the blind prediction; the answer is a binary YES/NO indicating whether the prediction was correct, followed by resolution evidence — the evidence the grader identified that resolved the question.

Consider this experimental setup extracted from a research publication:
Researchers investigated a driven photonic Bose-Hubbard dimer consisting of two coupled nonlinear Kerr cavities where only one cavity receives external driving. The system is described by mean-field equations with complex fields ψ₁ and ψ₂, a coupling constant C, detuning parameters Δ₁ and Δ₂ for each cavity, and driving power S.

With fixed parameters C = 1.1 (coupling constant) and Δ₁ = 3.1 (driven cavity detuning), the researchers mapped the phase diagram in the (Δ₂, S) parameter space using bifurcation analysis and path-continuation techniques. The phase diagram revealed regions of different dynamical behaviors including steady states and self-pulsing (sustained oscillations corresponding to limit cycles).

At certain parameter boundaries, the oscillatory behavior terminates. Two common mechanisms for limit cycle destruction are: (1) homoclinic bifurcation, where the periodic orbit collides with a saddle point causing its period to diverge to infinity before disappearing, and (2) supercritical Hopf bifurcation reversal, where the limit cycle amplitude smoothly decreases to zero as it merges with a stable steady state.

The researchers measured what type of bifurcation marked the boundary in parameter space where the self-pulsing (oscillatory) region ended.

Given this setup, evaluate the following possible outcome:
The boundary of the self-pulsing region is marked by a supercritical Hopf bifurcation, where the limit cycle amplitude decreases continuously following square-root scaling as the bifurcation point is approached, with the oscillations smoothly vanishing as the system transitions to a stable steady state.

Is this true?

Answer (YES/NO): NO